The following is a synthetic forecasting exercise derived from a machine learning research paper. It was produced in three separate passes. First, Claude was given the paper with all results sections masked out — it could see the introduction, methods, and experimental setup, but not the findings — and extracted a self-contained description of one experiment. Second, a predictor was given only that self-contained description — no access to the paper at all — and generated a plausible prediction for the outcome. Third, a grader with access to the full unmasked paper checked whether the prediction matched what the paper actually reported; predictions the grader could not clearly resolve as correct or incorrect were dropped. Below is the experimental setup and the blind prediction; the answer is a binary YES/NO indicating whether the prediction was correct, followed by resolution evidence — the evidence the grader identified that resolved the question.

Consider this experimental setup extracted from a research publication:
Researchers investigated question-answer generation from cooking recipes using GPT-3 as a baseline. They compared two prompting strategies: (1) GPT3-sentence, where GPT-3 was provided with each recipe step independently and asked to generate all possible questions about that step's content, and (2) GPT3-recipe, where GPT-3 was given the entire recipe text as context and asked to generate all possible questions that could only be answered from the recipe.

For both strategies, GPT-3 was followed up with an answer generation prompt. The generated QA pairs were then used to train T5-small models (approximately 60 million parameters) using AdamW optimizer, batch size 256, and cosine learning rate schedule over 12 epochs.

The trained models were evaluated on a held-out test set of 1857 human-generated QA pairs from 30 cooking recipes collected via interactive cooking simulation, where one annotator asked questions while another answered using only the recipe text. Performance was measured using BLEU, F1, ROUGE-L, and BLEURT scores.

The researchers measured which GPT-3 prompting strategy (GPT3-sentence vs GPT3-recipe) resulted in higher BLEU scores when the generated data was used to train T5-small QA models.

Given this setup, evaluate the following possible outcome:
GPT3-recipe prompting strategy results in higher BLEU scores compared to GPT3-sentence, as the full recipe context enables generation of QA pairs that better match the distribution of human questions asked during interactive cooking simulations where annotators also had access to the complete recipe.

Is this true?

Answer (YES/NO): YES